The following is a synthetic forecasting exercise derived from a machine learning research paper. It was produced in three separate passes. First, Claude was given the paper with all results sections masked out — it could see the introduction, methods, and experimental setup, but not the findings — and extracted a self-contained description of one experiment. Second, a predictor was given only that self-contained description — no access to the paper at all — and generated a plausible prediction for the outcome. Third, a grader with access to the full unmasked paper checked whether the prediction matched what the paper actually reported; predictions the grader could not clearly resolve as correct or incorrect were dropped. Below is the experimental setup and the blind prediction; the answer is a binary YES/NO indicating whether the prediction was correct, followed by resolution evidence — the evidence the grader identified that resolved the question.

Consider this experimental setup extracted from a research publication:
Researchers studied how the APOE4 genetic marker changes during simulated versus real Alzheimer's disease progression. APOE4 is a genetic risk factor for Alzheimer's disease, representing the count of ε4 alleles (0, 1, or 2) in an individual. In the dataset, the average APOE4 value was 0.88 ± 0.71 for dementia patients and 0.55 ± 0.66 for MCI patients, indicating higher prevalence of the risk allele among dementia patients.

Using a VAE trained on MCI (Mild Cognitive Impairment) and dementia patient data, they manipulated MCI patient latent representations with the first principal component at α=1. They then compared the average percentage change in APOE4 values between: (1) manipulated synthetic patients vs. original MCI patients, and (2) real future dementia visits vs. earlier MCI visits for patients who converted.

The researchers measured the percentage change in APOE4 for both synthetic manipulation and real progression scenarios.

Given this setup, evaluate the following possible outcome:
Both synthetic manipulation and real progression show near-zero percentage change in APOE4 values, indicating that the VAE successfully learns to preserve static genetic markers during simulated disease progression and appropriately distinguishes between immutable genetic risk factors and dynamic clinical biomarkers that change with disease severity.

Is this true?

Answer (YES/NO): NO